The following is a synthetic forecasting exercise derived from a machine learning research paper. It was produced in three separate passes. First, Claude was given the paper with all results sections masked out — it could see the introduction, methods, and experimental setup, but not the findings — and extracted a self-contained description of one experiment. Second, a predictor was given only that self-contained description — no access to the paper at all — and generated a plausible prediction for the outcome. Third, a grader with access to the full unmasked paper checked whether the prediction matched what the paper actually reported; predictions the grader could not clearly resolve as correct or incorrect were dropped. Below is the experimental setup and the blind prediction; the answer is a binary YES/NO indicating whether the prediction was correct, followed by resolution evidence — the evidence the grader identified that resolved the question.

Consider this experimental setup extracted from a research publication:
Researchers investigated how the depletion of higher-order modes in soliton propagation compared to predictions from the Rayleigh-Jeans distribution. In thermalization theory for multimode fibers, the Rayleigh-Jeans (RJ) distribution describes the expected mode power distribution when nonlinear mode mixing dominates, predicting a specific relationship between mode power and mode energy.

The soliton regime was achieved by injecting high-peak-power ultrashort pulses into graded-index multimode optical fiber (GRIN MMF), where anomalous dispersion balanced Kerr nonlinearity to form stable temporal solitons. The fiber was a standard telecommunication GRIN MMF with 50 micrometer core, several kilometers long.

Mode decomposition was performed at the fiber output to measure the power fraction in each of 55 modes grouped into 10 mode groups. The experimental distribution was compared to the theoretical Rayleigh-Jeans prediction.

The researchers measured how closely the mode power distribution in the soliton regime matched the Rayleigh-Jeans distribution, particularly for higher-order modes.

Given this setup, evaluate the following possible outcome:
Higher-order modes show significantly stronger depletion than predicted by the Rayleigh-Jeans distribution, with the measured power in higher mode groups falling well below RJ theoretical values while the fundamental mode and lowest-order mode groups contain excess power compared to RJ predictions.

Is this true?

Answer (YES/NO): NO